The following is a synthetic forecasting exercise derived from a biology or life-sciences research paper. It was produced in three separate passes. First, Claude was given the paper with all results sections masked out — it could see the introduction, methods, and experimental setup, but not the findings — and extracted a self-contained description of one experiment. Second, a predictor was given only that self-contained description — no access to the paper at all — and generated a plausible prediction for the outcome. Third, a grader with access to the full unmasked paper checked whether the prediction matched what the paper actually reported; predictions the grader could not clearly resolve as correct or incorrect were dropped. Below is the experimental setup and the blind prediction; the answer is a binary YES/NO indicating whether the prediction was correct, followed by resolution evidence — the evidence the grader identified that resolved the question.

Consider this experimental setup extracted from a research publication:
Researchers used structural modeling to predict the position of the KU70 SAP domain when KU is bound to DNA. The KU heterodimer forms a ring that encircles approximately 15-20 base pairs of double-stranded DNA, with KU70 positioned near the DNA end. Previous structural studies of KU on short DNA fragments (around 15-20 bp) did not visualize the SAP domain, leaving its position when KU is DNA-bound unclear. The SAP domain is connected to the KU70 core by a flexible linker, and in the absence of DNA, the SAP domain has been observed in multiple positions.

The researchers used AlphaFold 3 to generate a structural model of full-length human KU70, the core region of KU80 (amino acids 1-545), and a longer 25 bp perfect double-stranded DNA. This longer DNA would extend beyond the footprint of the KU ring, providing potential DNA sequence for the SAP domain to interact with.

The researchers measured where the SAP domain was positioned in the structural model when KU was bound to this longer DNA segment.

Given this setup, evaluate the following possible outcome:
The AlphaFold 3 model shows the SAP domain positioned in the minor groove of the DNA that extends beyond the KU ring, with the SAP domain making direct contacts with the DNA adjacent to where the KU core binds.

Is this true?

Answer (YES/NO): NO